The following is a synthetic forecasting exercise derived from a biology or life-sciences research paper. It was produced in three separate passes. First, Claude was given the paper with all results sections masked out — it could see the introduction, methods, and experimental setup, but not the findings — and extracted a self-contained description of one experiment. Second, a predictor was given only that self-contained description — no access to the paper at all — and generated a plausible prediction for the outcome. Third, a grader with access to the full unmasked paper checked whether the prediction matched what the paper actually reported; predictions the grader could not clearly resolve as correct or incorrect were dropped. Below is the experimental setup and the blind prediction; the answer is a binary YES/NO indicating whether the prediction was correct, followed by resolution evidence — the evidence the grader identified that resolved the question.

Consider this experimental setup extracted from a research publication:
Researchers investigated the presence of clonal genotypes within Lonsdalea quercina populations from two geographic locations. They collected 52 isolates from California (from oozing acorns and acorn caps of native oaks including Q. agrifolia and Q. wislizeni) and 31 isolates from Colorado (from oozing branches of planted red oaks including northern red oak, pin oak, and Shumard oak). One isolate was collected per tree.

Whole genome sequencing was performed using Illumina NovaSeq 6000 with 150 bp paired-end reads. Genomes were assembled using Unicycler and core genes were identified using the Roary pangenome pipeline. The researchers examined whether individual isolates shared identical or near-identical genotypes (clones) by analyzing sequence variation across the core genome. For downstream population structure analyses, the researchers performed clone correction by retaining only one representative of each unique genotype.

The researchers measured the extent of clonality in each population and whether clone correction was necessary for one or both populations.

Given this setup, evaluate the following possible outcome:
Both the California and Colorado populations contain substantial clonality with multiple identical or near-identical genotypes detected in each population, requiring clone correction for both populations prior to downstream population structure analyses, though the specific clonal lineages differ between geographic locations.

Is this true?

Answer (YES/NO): NO